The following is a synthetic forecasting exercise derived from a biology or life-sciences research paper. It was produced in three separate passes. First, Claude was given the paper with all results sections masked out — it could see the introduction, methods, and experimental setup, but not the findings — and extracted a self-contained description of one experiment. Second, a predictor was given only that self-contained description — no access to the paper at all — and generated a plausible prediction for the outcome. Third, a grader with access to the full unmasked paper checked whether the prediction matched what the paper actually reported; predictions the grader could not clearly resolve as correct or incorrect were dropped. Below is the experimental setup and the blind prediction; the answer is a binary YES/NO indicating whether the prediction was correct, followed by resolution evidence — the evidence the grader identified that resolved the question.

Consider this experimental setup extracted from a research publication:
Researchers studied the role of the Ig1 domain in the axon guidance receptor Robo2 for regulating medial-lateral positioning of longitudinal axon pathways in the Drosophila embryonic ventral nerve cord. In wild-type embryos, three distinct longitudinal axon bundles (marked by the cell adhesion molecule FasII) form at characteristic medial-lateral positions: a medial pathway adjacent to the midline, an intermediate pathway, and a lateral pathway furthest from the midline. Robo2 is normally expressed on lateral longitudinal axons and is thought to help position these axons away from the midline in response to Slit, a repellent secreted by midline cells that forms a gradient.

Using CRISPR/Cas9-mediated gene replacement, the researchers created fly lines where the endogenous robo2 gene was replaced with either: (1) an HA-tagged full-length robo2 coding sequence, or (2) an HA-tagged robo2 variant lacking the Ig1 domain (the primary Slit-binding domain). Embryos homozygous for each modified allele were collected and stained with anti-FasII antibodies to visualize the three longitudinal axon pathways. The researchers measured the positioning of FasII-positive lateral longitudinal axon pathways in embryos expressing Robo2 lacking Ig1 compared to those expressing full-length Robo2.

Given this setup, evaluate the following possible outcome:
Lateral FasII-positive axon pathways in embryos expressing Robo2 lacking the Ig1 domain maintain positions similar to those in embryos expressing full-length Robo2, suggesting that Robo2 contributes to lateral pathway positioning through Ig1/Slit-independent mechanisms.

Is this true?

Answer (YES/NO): NO